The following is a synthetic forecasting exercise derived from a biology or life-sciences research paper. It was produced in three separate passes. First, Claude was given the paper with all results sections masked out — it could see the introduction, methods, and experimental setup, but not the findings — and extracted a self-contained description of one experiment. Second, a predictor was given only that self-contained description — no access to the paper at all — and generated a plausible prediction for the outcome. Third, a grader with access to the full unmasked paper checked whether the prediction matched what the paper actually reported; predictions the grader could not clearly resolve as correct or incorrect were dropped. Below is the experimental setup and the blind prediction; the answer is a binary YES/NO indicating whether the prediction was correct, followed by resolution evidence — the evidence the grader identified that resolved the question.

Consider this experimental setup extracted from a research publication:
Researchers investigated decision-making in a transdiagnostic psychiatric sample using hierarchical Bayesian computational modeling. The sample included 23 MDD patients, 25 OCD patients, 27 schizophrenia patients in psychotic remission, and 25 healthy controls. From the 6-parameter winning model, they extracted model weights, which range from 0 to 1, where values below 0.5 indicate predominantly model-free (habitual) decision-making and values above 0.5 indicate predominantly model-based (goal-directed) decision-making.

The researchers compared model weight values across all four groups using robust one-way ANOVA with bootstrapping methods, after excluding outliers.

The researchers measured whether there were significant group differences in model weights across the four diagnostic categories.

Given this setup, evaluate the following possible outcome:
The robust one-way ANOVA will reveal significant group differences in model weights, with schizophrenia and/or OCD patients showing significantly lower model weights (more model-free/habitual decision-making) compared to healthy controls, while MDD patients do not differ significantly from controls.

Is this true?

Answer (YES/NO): NO